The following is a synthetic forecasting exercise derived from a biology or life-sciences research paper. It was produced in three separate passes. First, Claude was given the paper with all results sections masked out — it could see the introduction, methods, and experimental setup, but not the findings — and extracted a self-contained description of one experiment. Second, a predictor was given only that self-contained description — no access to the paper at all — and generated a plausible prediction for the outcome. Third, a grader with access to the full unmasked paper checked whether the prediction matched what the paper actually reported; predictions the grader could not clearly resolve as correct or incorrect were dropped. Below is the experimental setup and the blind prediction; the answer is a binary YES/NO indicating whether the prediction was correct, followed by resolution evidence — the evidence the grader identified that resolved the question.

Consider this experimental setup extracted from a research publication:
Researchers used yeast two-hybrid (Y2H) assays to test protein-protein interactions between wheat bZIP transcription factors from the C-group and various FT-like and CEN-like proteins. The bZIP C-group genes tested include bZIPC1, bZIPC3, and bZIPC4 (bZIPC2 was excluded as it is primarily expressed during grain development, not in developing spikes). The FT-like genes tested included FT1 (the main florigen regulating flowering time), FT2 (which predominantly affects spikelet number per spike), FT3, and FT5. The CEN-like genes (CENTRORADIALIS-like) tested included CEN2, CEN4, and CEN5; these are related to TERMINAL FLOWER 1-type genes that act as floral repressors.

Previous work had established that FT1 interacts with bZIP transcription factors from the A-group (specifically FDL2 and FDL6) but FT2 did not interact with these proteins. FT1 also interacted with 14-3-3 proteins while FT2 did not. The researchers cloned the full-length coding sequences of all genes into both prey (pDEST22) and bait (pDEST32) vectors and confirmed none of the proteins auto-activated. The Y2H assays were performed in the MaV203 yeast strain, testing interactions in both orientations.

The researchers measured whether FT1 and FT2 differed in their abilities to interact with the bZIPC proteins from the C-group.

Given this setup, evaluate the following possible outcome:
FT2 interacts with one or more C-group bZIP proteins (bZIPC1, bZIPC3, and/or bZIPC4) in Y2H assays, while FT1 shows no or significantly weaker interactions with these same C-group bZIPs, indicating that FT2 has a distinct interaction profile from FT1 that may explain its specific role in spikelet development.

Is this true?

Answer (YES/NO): YES